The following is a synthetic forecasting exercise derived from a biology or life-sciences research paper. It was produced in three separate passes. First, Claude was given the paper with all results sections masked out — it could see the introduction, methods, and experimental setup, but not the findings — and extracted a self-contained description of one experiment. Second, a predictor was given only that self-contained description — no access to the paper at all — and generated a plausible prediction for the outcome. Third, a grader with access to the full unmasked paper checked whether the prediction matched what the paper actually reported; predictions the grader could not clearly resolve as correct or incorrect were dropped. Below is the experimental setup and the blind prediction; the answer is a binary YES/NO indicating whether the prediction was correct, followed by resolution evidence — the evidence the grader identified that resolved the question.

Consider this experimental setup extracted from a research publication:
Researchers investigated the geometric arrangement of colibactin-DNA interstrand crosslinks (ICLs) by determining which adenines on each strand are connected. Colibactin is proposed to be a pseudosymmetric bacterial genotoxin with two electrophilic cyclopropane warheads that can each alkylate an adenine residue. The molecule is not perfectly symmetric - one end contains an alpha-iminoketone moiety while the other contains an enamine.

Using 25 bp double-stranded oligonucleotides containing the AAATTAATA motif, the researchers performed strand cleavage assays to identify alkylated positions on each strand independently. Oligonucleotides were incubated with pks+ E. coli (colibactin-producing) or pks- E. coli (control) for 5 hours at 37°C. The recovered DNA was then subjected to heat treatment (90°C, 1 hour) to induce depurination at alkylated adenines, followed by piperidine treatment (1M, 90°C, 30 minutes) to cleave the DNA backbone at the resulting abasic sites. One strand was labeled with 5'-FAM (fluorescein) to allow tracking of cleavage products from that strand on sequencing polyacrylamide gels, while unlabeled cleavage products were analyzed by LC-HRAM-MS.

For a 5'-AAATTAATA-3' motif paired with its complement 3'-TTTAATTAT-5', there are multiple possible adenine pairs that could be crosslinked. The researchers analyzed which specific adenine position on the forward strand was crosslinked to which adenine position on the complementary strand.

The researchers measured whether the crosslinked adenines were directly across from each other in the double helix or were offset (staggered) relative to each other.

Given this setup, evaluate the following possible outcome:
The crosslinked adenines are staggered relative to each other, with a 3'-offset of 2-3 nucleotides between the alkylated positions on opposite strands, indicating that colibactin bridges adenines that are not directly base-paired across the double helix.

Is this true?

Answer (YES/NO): YES